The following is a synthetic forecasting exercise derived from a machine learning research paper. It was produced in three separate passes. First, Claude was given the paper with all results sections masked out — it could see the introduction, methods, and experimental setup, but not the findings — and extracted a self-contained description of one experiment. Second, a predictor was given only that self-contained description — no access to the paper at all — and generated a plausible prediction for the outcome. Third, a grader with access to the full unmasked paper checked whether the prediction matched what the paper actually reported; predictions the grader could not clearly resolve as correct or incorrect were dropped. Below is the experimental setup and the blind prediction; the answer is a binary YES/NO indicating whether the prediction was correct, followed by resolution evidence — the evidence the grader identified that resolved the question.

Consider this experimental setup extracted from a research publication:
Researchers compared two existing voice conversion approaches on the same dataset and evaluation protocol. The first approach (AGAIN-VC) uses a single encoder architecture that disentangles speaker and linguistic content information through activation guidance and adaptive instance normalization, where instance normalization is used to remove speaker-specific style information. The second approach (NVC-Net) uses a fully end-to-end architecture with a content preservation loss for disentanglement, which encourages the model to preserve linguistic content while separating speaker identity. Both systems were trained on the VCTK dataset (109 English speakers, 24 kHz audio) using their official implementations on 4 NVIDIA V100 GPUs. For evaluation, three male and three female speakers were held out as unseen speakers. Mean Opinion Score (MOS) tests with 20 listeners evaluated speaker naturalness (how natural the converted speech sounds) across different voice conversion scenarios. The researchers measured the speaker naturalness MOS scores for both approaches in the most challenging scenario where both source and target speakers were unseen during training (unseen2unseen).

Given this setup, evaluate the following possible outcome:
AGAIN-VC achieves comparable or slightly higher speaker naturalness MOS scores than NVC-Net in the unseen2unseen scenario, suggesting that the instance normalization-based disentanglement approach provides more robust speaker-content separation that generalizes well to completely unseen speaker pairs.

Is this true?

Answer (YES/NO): NO